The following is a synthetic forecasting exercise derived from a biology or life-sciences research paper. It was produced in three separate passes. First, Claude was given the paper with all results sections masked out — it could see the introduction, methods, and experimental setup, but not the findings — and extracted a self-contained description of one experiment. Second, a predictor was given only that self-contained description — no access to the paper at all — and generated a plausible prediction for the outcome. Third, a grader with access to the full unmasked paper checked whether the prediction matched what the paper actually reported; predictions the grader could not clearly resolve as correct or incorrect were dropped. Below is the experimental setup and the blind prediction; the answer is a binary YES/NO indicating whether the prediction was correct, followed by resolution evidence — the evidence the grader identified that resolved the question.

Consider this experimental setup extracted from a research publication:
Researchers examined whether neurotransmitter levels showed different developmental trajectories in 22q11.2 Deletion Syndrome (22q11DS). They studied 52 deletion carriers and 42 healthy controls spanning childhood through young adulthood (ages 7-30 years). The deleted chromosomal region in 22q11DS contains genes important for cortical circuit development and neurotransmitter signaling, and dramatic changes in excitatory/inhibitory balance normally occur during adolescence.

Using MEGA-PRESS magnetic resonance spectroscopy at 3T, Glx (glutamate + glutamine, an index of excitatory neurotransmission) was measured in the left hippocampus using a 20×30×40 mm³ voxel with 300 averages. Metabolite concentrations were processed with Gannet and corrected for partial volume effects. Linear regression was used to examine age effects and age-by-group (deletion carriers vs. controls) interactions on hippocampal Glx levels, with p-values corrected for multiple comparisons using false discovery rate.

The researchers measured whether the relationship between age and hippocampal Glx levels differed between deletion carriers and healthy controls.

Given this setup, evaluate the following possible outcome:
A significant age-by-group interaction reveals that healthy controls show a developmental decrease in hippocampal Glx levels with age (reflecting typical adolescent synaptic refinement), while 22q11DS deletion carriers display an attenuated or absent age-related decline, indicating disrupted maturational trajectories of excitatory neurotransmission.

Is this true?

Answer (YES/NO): NO